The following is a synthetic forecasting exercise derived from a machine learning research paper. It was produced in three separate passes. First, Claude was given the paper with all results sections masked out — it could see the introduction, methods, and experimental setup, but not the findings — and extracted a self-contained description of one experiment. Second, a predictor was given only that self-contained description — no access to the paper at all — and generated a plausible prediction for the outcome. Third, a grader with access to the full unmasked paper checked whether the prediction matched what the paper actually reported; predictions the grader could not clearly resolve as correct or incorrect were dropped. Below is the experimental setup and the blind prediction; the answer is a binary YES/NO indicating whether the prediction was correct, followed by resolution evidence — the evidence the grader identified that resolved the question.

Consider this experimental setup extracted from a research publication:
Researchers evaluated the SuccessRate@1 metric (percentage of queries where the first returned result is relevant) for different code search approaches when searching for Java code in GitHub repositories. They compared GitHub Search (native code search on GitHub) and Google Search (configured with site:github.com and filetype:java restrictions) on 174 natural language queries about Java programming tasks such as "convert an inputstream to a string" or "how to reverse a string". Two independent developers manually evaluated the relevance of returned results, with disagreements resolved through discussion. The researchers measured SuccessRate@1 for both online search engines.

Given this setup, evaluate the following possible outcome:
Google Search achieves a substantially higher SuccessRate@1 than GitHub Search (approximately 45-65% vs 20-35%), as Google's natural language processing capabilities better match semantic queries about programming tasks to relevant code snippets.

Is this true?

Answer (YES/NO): NO